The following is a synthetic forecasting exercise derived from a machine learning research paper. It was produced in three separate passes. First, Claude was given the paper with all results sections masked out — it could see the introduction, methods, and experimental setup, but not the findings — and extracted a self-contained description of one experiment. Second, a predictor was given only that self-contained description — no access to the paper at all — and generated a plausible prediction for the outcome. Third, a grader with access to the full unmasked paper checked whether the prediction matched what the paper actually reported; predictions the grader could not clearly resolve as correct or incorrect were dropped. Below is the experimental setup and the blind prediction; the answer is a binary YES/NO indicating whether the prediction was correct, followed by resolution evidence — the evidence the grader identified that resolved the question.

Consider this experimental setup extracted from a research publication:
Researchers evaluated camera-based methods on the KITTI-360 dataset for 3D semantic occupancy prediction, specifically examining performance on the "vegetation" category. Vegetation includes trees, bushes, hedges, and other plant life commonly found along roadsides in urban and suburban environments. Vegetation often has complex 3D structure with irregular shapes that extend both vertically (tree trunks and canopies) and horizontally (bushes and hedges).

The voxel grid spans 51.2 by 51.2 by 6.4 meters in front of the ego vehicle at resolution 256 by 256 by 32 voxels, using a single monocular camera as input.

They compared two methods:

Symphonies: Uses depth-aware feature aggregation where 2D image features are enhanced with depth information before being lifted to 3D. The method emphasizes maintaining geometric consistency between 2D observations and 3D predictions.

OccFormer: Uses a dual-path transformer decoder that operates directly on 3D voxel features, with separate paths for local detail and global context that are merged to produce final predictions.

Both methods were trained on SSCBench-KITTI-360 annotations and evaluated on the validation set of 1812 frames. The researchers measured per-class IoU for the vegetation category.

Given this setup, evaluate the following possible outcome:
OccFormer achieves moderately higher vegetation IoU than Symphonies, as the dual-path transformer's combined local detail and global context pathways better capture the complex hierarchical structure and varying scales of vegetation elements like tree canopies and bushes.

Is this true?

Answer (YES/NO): NO